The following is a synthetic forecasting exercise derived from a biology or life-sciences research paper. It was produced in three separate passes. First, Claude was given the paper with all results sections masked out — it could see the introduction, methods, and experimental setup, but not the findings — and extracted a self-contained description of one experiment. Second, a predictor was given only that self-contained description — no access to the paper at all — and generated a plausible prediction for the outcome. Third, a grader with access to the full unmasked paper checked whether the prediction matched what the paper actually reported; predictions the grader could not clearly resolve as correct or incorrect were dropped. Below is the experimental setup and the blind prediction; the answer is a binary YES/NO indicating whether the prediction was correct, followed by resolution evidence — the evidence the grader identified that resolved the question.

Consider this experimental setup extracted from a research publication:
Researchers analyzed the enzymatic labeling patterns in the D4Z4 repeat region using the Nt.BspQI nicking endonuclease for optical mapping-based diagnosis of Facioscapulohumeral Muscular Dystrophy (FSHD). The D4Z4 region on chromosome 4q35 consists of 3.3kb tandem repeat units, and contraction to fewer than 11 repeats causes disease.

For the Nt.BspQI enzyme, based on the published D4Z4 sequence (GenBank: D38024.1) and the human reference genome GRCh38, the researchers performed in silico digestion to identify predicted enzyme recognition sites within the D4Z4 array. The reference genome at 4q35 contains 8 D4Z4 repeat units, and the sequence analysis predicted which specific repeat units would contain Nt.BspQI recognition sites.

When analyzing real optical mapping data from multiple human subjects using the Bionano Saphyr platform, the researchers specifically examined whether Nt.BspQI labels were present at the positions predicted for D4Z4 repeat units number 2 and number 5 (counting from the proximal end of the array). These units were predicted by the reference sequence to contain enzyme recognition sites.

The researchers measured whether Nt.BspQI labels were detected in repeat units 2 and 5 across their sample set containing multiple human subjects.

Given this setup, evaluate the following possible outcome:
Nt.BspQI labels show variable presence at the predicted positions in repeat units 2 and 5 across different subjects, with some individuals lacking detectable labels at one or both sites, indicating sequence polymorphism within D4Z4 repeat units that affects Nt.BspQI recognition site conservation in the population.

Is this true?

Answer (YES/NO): NO